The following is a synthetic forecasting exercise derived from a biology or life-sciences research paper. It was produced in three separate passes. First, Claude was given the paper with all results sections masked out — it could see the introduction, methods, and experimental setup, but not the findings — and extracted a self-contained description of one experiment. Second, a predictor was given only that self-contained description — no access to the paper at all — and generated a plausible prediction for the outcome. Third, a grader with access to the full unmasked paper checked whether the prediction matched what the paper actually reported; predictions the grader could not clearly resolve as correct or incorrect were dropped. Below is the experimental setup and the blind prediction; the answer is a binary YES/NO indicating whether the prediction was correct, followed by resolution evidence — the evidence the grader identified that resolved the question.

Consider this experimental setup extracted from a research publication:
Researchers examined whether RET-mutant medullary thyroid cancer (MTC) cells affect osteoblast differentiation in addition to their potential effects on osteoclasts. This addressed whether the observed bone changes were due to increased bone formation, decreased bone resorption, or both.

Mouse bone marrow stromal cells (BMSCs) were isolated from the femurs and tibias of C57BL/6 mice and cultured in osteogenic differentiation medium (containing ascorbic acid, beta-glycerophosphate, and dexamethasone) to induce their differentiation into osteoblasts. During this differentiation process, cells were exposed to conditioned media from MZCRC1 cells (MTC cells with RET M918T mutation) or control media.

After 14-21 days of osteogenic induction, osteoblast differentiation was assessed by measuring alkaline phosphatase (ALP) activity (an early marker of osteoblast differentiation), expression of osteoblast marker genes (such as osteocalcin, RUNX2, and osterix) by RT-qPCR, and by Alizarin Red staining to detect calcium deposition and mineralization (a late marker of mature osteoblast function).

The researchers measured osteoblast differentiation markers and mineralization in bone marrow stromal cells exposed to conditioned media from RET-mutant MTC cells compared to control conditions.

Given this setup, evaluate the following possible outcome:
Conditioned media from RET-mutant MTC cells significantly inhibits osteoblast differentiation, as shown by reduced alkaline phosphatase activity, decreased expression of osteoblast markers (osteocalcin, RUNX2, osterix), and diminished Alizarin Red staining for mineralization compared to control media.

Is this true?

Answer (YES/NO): NO